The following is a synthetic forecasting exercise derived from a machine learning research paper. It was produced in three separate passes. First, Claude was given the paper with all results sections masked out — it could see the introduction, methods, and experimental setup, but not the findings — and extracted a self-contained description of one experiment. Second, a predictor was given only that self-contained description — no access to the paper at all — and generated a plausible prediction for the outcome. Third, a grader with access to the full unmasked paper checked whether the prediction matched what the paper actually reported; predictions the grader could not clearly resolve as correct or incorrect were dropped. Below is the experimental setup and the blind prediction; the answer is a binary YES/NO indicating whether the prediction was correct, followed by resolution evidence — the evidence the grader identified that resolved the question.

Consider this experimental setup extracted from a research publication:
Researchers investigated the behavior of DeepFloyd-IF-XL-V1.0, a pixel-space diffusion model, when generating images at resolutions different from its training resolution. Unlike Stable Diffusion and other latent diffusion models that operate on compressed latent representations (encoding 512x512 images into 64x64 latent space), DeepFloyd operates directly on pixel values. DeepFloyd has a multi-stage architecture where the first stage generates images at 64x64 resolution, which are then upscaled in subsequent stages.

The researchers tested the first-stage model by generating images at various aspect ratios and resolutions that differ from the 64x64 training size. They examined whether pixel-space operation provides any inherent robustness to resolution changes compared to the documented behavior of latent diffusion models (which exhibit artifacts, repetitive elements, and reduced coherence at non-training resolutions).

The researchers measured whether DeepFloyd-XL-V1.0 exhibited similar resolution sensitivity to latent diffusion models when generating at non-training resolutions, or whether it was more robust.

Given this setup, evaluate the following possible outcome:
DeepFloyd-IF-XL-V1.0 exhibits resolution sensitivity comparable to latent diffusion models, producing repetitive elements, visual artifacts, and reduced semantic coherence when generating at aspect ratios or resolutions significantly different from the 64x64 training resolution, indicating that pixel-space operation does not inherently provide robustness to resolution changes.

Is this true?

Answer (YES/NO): YES